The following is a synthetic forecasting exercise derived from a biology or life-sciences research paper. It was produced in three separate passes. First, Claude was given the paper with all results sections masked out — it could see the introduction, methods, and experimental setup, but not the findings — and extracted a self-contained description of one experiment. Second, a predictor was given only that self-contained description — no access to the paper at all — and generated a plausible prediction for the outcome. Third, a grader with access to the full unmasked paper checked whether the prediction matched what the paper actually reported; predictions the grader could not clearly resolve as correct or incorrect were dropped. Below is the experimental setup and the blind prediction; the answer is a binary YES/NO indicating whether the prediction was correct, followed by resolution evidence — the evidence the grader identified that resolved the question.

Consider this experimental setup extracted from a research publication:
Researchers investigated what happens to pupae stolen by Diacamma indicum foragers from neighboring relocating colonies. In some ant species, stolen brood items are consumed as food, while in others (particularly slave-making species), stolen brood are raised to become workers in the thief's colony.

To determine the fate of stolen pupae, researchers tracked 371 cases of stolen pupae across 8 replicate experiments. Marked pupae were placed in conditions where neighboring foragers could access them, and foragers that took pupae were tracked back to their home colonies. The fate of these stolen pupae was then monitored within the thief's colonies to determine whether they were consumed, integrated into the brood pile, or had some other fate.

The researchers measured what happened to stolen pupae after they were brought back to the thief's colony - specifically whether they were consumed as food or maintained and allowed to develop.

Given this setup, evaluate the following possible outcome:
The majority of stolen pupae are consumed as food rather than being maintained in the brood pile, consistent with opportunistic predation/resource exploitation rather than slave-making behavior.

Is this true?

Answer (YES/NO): NO